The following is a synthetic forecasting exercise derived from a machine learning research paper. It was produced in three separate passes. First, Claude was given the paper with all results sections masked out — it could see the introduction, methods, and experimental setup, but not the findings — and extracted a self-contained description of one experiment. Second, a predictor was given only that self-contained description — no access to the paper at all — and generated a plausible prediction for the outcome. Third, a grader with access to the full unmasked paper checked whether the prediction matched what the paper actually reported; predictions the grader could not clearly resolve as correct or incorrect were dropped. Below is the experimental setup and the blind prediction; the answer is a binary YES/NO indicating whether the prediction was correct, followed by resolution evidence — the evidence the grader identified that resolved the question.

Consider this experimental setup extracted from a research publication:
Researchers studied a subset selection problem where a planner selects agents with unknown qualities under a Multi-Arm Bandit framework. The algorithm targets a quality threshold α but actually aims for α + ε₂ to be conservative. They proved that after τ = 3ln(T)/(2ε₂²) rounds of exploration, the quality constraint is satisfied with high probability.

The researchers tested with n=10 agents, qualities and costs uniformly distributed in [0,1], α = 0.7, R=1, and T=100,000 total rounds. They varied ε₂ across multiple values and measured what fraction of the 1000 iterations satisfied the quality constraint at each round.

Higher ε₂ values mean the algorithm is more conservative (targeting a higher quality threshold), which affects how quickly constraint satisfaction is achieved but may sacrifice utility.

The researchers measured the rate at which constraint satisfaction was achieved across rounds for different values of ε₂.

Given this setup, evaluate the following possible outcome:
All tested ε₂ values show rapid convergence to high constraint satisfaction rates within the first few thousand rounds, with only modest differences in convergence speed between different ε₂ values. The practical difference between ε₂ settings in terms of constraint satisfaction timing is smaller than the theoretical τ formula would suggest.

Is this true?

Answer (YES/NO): NO